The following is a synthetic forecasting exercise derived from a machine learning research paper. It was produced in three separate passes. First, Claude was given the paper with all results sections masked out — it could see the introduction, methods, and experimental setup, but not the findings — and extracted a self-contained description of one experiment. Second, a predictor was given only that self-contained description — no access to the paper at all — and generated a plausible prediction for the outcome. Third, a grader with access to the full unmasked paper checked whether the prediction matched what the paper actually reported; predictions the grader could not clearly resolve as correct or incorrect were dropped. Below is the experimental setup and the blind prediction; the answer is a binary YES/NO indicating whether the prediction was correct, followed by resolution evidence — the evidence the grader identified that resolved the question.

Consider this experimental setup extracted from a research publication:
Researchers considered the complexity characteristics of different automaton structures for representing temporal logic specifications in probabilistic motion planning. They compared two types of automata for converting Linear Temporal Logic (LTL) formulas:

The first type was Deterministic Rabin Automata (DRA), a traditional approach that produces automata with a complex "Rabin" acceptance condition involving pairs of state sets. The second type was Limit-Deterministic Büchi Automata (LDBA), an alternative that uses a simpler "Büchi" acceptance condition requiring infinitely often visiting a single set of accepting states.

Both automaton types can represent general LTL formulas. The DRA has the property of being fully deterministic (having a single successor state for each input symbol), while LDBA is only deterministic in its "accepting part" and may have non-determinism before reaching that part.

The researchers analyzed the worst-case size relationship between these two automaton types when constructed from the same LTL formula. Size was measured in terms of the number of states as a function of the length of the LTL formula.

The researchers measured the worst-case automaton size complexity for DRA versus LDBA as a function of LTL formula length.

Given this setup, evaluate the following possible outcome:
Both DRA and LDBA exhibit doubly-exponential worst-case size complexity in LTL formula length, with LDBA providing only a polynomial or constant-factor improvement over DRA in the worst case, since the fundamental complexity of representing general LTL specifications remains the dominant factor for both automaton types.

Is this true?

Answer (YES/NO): NO